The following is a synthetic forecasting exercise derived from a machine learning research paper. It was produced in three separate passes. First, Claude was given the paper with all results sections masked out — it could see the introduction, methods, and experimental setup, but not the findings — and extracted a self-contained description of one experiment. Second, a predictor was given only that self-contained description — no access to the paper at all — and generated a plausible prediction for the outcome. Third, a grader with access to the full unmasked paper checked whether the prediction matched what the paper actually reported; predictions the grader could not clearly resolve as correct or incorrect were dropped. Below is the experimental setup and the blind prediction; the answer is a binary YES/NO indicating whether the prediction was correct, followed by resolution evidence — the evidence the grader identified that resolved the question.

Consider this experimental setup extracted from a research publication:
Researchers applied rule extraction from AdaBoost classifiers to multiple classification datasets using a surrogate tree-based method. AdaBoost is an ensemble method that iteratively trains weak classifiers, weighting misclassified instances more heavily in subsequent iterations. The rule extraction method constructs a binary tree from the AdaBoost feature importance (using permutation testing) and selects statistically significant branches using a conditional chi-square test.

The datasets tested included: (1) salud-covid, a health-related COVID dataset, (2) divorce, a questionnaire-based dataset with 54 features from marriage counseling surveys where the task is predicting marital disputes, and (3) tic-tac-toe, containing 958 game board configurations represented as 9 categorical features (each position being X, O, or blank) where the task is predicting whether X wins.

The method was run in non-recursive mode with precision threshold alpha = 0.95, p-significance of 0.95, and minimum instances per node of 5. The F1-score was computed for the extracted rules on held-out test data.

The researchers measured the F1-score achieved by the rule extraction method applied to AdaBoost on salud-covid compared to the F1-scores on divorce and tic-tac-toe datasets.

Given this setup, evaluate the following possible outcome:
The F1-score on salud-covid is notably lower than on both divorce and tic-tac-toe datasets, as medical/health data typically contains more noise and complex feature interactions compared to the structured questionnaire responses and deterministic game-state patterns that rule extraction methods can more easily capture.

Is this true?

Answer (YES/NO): YES